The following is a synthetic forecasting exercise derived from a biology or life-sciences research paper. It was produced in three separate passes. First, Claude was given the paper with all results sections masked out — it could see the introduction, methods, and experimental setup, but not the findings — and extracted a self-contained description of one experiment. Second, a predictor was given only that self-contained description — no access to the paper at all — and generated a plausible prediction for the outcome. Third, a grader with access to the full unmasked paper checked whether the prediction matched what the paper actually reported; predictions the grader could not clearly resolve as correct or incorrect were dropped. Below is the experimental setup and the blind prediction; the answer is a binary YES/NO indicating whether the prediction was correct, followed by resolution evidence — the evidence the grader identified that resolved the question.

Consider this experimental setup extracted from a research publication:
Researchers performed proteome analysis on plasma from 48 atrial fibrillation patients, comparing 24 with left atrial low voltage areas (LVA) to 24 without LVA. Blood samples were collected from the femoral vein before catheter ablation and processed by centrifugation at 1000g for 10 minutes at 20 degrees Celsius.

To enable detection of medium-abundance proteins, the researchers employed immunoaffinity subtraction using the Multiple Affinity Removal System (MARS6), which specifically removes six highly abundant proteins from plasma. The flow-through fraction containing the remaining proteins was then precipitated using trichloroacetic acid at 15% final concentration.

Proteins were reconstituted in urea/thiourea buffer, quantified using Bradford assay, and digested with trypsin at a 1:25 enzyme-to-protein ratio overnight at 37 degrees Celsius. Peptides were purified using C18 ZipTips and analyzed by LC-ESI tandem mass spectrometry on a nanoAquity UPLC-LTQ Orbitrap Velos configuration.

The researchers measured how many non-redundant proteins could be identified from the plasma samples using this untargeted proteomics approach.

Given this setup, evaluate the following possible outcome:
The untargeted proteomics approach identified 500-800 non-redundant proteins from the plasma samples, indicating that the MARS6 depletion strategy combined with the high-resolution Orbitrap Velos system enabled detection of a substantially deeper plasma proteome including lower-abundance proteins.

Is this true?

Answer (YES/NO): NO